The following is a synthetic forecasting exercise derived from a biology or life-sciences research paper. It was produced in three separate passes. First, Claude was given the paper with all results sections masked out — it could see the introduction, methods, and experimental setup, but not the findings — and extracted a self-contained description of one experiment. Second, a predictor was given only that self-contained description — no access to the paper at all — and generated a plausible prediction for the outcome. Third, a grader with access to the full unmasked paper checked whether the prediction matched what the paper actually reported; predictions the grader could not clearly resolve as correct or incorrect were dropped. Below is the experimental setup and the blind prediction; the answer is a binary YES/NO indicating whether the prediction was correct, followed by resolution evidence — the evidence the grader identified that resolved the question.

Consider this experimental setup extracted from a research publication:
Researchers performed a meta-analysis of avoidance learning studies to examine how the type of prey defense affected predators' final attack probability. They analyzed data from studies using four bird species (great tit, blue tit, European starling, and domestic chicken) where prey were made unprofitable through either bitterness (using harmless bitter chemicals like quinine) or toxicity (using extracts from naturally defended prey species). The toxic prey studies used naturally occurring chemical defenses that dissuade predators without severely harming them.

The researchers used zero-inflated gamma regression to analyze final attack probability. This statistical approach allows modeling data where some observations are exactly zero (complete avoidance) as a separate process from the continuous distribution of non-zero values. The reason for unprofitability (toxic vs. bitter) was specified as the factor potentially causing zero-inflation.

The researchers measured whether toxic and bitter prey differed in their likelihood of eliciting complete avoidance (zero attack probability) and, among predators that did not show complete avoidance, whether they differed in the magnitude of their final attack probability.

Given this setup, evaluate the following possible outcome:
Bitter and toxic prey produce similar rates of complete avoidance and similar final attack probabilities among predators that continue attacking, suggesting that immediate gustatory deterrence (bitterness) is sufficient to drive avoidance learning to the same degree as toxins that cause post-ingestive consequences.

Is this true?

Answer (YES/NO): NO